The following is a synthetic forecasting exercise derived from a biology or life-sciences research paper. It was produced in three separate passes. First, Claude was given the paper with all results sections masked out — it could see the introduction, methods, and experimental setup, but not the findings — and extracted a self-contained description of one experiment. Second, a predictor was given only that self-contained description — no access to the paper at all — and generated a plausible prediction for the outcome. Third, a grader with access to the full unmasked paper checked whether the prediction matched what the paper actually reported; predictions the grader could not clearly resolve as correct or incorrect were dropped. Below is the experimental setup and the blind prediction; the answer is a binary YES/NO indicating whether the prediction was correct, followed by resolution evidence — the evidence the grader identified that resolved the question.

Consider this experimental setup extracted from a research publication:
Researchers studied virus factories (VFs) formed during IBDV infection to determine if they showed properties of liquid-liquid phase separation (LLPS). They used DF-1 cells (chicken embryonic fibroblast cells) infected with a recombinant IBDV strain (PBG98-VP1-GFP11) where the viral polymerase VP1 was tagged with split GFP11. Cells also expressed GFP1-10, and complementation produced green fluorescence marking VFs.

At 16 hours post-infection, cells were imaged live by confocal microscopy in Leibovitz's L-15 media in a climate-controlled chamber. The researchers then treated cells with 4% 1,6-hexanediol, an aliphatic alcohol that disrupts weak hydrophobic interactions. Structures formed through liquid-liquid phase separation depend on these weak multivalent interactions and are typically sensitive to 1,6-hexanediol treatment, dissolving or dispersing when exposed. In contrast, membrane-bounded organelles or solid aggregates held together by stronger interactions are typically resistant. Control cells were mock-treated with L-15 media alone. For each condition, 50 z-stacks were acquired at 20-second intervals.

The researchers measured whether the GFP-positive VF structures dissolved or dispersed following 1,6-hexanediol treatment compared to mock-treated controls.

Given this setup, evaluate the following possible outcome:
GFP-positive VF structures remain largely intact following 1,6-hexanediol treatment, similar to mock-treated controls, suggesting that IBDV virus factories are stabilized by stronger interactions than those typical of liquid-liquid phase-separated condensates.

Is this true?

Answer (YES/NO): NO